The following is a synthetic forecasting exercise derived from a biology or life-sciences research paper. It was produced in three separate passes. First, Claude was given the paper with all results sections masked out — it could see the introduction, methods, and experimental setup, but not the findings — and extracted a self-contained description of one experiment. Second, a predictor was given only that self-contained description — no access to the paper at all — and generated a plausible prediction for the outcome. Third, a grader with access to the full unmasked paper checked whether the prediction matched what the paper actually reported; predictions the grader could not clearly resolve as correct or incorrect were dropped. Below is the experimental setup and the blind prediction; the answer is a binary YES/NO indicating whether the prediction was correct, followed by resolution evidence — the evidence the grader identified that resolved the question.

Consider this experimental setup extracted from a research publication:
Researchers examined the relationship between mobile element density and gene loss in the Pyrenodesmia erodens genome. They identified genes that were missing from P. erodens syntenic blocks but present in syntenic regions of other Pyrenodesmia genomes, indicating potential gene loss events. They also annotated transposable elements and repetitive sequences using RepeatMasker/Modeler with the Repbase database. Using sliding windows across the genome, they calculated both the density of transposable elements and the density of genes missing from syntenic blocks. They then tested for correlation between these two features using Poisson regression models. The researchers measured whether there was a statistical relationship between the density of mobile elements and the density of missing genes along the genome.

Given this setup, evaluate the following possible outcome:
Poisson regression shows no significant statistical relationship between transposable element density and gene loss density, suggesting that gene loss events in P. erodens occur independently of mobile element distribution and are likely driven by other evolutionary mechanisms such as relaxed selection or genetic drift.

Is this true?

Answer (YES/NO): NO